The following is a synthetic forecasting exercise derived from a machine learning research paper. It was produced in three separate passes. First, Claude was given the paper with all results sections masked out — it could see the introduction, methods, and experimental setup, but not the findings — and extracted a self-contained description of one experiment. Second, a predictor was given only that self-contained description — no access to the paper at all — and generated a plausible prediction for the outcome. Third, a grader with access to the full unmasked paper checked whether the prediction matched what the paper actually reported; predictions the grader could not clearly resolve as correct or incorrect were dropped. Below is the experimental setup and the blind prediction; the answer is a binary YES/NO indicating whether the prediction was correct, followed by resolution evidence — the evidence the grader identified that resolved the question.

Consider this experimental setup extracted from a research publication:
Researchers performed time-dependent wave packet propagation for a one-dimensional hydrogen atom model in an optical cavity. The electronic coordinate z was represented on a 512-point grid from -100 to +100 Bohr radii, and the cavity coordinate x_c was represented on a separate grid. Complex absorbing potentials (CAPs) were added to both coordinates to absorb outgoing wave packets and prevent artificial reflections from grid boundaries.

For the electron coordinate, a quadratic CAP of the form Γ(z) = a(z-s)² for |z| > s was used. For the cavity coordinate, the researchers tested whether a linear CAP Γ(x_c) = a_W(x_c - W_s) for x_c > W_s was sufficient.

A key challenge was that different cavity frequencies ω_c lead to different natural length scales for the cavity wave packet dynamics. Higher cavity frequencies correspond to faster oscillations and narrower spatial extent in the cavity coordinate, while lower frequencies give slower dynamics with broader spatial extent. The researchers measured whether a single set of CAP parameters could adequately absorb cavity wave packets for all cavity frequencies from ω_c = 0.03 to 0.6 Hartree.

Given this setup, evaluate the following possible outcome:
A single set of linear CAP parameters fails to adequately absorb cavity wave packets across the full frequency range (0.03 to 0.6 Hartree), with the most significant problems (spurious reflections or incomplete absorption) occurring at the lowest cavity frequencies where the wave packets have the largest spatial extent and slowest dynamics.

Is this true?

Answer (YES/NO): YES